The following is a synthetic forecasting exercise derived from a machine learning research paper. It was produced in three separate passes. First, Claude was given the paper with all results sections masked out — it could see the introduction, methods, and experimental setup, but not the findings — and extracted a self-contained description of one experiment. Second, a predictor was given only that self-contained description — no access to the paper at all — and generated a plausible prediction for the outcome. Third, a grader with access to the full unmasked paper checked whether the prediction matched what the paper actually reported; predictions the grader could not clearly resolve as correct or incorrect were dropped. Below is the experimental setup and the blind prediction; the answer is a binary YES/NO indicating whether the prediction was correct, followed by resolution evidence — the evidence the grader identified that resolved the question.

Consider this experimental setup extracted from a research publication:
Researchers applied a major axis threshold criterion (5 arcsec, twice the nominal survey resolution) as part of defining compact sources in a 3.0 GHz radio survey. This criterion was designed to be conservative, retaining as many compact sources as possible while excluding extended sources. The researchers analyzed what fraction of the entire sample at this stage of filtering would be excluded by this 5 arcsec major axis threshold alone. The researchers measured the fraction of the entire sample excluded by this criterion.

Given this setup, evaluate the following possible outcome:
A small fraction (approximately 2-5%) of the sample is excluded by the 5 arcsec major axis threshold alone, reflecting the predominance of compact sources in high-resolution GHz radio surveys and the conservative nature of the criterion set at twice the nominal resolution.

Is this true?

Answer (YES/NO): NO